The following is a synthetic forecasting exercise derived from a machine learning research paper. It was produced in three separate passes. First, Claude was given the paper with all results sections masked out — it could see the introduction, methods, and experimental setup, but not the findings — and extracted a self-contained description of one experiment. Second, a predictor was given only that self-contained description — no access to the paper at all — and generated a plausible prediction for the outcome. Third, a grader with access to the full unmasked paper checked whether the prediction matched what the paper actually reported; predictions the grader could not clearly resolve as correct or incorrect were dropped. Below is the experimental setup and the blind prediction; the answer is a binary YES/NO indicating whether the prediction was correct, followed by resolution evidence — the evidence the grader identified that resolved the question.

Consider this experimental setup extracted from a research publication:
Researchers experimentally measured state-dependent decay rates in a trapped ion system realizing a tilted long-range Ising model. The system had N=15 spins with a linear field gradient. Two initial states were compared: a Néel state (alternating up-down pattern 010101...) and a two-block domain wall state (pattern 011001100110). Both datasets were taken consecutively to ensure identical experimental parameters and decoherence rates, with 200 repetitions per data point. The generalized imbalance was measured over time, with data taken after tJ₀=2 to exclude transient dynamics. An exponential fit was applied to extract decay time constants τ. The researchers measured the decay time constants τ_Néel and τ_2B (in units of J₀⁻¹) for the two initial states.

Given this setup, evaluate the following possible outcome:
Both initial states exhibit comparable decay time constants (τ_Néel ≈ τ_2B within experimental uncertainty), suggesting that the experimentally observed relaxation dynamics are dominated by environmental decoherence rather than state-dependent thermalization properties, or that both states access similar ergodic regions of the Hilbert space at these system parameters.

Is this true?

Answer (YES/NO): NO